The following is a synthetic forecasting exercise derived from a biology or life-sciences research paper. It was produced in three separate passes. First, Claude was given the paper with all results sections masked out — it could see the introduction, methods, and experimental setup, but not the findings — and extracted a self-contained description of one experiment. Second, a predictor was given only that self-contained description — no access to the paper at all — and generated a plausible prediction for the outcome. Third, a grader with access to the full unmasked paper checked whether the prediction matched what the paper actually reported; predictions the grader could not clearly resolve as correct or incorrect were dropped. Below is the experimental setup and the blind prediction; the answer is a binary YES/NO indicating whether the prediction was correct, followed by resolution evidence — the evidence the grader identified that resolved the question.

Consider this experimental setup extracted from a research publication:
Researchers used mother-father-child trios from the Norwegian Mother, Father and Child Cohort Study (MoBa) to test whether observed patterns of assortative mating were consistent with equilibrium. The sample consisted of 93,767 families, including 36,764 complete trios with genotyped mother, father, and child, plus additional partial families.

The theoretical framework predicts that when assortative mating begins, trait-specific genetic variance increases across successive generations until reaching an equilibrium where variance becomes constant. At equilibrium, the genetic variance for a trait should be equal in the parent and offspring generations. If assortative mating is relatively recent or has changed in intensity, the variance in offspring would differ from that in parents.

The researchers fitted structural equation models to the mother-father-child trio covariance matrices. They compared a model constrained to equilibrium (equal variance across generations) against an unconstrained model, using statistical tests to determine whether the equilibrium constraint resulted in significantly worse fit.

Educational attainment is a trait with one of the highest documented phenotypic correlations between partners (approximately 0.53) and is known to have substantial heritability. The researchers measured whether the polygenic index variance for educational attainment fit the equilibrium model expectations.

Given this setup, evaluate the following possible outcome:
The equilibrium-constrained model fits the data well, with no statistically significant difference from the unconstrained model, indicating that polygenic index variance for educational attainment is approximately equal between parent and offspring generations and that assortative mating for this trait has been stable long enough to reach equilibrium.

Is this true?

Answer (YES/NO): NO